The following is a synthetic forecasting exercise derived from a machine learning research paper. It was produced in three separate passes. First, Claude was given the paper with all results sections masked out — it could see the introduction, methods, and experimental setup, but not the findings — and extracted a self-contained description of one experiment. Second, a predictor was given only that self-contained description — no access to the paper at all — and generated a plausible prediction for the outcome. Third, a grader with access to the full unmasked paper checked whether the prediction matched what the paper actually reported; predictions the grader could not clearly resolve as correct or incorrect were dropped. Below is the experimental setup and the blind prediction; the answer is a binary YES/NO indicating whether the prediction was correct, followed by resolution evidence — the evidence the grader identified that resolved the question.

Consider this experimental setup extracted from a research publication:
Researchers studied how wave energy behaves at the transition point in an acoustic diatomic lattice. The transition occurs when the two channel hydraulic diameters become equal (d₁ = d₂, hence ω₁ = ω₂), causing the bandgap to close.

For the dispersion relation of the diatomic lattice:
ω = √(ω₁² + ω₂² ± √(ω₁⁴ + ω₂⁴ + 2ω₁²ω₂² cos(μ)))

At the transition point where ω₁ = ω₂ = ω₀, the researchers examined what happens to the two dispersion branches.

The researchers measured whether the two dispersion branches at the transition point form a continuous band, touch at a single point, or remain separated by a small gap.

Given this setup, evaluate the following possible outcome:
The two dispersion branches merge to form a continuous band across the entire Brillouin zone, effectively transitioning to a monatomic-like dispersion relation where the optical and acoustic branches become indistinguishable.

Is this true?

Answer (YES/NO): NO